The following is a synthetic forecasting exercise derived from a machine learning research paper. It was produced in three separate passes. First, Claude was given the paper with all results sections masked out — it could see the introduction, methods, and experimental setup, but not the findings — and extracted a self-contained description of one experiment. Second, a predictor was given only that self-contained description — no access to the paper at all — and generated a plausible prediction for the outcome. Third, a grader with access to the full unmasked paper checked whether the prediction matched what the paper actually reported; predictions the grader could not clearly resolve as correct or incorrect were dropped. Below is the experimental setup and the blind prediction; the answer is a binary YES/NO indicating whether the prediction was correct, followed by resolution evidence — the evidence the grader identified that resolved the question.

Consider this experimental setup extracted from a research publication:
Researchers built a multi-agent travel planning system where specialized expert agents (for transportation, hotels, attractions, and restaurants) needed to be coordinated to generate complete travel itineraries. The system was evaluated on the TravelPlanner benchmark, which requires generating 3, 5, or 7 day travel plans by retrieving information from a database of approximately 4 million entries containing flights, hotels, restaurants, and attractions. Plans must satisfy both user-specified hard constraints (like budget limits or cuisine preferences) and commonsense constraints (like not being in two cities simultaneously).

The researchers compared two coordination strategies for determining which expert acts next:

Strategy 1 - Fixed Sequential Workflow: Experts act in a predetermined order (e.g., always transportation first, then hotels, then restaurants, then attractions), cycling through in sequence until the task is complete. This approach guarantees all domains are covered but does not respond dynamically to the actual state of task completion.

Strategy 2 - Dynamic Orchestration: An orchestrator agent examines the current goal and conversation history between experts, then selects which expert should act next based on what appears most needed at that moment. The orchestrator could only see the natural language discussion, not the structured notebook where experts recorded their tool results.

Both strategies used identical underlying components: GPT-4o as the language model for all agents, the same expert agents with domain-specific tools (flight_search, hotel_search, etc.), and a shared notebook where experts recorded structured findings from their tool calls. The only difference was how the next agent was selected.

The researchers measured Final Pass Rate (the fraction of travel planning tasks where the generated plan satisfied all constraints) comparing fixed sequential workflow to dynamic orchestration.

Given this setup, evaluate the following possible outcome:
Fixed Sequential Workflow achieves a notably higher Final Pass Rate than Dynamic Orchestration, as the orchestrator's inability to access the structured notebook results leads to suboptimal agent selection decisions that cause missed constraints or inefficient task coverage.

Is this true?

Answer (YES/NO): NO